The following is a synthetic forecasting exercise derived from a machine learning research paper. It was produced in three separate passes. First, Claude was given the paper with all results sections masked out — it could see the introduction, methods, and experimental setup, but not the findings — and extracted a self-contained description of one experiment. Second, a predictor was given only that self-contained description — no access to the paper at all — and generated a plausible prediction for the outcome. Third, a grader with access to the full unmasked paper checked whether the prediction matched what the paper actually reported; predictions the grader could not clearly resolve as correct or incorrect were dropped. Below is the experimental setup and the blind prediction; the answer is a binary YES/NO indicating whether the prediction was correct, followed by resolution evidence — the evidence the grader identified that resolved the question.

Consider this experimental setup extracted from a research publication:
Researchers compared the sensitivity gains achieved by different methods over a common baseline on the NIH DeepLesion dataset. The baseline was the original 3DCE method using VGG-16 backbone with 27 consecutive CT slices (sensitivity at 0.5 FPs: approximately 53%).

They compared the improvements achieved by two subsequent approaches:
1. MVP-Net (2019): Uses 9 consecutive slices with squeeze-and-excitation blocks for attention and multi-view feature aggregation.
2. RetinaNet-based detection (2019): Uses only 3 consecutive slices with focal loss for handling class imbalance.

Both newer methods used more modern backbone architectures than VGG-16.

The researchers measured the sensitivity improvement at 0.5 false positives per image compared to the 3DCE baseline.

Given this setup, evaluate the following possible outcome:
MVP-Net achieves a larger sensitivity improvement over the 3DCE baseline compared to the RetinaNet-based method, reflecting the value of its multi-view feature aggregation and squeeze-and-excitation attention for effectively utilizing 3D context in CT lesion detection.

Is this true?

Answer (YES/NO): YES